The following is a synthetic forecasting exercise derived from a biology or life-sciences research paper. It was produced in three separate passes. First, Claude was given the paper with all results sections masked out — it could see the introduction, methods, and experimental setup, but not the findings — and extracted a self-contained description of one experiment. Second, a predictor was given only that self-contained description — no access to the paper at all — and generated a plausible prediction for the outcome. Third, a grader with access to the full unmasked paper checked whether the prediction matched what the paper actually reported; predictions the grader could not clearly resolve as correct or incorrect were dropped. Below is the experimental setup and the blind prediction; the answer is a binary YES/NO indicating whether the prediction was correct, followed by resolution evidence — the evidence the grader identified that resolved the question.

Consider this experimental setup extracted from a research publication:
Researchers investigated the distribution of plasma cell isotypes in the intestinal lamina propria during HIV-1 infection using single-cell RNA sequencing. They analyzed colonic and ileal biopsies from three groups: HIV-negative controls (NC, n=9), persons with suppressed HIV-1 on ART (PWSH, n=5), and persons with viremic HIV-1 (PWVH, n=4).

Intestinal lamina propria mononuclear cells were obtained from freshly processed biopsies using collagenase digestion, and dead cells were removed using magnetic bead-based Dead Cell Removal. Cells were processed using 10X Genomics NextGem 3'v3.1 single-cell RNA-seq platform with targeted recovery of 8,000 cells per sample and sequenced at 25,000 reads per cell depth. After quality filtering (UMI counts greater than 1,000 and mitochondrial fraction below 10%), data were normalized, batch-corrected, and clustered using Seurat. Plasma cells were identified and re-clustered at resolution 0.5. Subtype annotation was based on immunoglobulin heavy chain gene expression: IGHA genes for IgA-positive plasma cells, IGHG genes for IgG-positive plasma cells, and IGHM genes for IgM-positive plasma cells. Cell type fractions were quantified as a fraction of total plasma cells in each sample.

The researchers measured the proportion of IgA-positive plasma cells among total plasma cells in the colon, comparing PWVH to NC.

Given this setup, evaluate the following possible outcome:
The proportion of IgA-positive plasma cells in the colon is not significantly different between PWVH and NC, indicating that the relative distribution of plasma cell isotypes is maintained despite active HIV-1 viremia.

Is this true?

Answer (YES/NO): NO